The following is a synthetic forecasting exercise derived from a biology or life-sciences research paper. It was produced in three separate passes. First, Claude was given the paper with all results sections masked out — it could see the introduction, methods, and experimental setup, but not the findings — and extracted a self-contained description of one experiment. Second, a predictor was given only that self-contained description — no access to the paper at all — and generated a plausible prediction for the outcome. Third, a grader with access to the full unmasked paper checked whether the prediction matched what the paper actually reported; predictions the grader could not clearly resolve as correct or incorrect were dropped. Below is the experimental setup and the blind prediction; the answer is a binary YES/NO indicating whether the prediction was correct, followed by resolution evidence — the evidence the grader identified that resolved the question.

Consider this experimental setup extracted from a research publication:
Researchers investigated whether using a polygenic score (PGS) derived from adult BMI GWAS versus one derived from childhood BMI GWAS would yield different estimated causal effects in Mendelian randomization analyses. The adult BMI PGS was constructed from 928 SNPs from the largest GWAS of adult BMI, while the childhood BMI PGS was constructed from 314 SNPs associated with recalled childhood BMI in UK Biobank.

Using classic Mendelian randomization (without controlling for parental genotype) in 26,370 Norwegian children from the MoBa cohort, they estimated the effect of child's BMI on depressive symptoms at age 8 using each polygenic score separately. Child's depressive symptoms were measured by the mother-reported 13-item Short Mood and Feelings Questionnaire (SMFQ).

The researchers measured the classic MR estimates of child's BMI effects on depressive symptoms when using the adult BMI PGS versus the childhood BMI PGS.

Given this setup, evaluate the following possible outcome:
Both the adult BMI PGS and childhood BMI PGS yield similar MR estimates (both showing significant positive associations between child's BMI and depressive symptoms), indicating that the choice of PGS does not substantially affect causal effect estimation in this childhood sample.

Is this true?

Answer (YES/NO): NO